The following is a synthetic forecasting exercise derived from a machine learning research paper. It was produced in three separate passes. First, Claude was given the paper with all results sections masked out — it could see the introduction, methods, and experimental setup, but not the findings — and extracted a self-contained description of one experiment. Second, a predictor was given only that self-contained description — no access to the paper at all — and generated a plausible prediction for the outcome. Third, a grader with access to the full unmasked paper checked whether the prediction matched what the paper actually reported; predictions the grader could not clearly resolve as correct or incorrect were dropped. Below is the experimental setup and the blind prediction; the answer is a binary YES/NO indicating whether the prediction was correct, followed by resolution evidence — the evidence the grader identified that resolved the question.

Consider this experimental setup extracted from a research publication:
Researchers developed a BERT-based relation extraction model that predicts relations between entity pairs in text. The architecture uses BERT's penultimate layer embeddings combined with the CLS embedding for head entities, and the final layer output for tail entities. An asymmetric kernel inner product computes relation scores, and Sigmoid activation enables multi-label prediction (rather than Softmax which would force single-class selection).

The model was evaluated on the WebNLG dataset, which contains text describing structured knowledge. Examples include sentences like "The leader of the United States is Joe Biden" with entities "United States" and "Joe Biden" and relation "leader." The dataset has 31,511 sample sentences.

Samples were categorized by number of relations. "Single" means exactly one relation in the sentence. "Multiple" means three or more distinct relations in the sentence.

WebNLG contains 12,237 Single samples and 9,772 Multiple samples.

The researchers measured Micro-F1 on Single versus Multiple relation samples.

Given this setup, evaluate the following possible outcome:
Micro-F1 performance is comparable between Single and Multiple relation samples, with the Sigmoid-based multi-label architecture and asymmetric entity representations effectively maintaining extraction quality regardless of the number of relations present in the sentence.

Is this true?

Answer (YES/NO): NO